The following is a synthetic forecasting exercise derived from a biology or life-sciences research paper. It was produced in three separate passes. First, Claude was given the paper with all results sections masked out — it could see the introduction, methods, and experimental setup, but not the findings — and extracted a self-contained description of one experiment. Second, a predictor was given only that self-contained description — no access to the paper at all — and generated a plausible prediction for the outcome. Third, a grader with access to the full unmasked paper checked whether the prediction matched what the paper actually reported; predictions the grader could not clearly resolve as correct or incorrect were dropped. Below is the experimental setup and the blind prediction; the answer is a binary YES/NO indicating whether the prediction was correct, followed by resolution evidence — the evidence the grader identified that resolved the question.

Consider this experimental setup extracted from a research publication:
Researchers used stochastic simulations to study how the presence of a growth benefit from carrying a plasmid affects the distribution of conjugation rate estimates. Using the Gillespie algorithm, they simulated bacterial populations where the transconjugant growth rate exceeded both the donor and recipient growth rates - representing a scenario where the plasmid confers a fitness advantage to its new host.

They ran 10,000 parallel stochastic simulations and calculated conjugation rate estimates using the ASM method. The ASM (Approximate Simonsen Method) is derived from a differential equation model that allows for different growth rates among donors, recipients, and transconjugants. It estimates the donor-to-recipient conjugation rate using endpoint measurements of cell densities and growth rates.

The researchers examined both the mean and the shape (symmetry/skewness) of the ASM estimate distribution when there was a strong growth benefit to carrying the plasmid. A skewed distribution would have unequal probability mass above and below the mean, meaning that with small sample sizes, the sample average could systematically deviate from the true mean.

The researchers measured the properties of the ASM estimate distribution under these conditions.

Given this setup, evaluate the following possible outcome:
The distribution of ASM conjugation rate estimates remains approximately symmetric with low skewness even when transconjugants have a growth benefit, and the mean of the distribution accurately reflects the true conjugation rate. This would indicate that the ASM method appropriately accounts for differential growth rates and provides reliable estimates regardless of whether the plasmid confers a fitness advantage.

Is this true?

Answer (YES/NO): NO